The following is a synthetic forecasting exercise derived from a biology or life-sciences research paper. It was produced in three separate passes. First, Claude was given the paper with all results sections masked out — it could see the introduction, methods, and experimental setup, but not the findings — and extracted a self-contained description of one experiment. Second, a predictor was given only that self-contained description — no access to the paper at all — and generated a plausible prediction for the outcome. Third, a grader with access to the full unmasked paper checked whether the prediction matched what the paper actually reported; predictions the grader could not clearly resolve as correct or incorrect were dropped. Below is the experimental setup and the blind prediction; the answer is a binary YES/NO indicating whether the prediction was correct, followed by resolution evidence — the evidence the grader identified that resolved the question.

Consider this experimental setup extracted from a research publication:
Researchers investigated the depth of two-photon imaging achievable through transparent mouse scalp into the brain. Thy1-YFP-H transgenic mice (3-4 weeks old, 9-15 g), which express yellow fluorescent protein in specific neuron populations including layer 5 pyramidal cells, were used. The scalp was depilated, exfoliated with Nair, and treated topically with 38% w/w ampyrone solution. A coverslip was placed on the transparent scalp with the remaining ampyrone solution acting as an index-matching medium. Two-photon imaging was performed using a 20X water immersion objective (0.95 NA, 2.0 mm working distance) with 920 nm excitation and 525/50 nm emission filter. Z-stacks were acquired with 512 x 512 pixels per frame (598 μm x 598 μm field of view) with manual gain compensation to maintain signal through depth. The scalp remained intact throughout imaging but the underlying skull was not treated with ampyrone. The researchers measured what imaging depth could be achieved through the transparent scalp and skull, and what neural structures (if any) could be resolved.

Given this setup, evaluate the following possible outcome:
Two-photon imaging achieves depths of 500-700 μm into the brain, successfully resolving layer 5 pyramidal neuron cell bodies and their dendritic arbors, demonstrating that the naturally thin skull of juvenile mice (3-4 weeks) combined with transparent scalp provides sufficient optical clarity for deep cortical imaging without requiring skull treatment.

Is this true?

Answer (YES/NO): NO